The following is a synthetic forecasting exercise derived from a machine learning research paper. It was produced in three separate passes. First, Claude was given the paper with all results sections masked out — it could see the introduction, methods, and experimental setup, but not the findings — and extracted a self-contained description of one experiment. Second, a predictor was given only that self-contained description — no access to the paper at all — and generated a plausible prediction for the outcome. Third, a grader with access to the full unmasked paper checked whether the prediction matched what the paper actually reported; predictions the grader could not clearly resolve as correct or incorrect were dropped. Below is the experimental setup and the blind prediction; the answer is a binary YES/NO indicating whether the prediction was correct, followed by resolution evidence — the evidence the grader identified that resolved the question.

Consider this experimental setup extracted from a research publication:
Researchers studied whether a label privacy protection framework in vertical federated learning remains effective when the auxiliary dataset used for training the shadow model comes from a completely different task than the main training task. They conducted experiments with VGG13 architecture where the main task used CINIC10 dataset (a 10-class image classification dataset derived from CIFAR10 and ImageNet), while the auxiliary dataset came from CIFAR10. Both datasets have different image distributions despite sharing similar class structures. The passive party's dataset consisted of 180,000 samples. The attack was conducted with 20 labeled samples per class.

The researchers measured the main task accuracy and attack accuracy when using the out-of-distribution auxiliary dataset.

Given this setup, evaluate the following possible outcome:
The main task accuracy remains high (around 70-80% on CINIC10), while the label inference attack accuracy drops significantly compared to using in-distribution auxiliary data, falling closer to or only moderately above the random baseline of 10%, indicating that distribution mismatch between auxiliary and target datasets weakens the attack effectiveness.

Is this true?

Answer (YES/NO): NO